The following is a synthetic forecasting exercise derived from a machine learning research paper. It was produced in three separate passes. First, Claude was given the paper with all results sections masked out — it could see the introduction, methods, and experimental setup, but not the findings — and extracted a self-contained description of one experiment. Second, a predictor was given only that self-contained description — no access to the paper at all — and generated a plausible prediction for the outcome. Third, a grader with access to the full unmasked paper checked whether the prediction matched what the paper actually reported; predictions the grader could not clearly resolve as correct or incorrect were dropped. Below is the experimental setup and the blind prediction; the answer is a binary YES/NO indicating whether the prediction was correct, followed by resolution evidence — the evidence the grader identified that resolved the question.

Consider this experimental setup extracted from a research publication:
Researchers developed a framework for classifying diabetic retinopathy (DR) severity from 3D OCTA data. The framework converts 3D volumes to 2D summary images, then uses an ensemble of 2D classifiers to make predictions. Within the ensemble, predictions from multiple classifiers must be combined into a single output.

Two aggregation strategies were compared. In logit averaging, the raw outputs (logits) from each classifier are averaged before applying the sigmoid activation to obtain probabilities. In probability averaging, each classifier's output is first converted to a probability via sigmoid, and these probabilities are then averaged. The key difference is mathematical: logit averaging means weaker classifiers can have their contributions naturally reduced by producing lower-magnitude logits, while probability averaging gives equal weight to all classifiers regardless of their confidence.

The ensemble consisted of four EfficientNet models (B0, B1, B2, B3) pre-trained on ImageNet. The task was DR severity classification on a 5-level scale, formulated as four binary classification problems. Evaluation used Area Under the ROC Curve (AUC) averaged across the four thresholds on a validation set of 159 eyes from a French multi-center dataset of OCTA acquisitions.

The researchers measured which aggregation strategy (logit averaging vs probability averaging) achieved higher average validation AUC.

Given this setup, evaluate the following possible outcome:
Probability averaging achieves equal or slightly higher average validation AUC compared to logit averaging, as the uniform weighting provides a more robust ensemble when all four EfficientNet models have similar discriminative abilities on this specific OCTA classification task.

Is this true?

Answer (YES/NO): NO